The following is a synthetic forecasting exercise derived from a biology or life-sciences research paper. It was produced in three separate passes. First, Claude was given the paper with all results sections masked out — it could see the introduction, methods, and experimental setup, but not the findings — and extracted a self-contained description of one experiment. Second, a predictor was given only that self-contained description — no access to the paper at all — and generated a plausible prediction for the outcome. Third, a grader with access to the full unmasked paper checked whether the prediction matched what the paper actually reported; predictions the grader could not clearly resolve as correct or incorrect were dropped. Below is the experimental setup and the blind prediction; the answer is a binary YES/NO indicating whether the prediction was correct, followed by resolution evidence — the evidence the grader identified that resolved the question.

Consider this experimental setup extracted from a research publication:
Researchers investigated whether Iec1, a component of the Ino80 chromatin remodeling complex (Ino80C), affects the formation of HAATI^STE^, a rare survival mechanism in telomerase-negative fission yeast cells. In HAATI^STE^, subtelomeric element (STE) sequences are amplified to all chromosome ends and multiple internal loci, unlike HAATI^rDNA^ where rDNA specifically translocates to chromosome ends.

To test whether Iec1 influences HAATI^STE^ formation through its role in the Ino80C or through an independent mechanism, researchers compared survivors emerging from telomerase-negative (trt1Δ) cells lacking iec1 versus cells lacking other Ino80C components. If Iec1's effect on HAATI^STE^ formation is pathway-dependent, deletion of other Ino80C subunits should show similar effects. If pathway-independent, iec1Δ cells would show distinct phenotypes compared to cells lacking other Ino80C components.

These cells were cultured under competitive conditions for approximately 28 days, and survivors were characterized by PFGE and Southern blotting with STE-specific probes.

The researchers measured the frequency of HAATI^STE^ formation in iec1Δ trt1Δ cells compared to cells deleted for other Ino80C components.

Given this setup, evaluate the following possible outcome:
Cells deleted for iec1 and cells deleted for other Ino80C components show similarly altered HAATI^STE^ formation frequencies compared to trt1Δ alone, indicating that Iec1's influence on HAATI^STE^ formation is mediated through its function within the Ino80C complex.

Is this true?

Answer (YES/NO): NO